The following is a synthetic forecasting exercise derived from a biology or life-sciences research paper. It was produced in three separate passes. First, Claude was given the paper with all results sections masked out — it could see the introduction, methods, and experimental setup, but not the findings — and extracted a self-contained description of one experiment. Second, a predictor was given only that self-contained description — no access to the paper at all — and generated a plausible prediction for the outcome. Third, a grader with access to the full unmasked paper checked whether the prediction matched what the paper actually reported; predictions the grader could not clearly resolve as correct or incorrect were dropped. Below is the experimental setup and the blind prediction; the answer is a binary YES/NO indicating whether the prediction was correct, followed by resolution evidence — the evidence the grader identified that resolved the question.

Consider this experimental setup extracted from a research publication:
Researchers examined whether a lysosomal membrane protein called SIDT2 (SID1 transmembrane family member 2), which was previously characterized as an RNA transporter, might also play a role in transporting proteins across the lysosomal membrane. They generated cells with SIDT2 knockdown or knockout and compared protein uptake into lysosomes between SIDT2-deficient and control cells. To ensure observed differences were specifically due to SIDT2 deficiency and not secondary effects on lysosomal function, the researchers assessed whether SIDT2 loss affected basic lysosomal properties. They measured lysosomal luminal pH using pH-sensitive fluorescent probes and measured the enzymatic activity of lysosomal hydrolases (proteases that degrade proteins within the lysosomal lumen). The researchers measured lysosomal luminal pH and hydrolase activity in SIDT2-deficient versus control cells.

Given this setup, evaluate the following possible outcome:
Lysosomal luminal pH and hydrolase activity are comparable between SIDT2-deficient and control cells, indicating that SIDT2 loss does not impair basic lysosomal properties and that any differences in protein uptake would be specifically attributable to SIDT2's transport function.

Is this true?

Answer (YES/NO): YES